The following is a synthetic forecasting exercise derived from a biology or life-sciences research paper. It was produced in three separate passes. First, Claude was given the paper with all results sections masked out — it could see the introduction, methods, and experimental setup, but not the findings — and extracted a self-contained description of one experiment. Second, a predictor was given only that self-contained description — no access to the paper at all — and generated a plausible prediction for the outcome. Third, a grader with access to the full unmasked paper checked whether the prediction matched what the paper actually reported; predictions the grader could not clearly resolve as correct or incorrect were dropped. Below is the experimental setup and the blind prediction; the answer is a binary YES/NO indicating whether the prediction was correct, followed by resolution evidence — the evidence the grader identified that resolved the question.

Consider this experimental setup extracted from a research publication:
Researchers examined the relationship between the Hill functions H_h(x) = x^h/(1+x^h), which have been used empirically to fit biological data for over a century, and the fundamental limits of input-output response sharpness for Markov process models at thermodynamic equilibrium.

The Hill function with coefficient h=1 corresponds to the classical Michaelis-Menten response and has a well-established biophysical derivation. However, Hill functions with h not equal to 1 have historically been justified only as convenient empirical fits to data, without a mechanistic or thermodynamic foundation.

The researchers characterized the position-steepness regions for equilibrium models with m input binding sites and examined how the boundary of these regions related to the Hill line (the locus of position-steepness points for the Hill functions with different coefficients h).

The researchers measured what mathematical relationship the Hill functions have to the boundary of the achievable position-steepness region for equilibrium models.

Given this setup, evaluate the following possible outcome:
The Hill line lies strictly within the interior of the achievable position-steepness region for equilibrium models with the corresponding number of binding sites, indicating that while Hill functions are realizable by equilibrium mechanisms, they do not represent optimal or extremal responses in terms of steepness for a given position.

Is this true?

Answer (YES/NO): NO